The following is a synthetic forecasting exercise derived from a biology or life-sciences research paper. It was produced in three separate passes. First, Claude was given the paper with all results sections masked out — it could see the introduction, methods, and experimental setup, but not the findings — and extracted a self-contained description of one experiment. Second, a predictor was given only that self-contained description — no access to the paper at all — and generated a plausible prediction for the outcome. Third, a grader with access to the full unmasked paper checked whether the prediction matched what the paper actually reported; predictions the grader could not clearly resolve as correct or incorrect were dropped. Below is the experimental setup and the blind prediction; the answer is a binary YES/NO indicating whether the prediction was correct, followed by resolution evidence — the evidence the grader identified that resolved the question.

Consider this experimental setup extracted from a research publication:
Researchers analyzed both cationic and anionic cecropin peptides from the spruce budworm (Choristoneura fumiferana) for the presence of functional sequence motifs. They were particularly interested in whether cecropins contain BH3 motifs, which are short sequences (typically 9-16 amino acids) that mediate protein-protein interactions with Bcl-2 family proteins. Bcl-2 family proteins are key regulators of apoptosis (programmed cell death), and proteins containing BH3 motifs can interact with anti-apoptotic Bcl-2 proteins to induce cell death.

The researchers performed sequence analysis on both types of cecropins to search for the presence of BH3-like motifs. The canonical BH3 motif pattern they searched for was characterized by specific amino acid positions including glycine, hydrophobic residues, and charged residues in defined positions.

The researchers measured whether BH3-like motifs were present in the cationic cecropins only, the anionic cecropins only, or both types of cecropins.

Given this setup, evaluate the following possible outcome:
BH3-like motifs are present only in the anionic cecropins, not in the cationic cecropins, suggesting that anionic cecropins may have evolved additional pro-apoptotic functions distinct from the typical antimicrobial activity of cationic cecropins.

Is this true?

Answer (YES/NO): NO